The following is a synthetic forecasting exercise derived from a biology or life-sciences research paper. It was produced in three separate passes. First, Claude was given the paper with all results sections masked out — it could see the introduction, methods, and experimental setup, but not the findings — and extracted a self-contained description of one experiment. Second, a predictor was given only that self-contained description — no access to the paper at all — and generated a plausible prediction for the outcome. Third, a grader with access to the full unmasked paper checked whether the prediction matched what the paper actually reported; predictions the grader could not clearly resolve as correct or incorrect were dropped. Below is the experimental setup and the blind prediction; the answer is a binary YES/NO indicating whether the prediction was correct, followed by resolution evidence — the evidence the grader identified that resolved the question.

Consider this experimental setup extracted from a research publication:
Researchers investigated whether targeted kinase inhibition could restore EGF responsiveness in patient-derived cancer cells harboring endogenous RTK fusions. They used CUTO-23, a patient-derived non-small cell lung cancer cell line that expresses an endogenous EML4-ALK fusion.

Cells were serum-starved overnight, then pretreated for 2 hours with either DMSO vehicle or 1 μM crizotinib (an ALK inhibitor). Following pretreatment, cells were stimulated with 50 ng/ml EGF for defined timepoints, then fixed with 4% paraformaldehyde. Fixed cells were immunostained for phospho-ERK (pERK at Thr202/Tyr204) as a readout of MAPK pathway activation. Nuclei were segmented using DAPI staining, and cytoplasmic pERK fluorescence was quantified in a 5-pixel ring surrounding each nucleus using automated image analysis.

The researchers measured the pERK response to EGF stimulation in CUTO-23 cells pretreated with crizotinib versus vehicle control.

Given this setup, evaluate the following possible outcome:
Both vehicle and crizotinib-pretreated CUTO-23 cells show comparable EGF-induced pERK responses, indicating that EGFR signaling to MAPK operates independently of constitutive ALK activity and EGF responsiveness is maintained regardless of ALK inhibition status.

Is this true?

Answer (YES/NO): NO